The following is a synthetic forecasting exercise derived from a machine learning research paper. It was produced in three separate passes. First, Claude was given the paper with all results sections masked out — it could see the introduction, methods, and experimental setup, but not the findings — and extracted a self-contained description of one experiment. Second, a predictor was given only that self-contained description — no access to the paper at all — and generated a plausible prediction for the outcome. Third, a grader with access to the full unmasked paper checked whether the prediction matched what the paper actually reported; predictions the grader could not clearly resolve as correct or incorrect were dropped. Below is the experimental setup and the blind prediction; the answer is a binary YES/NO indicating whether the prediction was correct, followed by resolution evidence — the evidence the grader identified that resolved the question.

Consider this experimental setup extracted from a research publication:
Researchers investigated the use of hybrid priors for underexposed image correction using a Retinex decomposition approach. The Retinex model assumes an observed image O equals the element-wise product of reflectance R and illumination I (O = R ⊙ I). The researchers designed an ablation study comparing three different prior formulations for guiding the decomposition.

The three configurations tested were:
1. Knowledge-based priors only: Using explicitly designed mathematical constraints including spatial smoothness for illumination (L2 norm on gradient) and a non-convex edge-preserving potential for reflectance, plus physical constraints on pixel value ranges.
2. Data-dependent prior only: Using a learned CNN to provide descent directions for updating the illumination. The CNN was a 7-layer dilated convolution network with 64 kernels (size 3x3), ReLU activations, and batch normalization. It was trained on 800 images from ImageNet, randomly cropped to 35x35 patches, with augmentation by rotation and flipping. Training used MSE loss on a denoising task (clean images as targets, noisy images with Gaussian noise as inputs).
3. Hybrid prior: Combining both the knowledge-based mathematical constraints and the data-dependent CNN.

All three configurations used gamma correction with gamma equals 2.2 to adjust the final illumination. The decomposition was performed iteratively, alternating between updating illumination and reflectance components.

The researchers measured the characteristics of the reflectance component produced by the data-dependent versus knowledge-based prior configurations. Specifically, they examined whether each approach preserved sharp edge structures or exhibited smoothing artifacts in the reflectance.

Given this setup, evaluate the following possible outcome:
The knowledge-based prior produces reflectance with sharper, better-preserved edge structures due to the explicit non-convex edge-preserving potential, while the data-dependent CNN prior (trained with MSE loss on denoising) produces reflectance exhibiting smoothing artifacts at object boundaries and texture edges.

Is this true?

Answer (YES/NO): NO